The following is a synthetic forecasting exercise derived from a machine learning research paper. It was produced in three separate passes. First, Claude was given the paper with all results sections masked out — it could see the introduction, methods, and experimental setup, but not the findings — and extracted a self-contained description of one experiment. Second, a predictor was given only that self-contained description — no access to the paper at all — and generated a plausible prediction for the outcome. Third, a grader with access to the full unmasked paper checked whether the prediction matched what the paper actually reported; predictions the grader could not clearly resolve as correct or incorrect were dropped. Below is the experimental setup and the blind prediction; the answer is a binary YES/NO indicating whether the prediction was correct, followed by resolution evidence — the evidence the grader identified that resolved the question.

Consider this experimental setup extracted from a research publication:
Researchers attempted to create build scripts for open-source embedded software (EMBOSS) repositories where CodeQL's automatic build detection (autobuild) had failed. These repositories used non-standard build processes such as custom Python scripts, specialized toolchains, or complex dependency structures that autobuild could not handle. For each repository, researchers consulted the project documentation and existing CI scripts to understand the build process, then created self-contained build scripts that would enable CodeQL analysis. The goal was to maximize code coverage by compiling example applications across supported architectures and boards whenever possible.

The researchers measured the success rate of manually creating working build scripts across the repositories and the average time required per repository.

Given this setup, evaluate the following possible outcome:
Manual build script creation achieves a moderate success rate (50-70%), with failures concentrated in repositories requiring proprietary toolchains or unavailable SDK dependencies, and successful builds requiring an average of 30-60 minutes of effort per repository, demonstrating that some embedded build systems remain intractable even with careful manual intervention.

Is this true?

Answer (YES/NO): YES